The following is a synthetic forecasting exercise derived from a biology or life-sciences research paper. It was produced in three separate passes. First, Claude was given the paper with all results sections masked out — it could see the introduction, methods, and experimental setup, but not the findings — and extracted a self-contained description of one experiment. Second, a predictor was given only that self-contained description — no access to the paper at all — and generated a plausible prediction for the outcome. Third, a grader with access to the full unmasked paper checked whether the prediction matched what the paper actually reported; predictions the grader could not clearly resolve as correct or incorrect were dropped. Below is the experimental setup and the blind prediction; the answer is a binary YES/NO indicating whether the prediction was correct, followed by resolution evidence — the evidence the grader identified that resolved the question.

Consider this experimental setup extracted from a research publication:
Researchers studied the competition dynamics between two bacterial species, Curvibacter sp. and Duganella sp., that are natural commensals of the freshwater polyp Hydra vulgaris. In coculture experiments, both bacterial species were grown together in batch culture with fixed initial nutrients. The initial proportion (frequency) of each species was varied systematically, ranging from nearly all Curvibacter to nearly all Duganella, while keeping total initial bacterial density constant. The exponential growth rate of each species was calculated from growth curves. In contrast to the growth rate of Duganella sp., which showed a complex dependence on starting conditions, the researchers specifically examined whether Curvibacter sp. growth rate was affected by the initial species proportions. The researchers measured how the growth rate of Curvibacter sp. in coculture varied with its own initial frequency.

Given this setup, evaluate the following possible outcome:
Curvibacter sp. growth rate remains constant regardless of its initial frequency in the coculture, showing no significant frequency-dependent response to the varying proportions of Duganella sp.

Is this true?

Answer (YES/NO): YES